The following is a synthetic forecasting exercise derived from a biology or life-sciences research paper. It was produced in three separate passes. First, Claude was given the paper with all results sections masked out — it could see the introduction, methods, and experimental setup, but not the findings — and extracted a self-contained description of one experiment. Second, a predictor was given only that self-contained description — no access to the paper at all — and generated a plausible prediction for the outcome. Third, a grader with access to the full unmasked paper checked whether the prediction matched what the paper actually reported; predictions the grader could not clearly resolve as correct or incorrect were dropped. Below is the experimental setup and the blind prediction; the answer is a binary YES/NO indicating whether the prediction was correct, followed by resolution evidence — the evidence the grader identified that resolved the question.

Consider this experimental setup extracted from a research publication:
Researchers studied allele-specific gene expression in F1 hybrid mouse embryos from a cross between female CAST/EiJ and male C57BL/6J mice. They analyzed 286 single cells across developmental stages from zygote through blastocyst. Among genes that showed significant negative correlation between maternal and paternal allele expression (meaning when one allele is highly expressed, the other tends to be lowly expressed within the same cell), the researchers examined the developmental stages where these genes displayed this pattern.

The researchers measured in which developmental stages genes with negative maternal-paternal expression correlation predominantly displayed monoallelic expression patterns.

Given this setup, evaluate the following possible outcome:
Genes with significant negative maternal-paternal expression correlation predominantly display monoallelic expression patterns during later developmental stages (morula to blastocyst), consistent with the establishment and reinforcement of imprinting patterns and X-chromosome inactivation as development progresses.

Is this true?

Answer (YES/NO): YES